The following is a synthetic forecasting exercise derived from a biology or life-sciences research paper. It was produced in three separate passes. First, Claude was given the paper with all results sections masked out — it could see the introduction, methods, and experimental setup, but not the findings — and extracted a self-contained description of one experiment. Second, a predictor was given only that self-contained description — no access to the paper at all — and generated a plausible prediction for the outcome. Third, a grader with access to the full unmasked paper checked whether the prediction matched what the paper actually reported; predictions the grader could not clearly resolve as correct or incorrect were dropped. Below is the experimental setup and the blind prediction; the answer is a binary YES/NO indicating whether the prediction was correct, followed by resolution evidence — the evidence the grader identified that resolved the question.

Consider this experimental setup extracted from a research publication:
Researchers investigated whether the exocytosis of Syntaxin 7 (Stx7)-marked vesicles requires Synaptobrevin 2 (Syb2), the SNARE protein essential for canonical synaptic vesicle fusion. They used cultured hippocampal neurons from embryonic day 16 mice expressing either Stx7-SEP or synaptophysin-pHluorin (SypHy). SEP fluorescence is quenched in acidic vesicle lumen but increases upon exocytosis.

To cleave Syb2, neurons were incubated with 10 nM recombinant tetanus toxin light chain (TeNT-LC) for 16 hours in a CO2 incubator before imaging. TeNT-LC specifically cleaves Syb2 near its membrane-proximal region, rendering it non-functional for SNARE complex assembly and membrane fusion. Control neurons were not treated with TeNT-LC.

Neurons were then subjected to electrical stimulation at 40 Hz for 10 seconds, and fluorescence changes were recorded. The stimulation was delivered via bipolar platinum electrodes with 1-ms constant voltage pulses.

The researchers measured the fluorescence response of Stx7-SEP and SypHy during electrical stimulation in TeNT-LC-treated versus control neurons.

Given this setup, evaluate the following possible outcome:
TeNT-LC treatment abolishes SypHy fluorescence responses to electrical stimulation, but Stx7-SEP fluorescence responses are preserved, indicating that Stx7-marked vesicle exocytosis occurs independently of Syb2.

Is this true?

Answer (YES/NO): NO